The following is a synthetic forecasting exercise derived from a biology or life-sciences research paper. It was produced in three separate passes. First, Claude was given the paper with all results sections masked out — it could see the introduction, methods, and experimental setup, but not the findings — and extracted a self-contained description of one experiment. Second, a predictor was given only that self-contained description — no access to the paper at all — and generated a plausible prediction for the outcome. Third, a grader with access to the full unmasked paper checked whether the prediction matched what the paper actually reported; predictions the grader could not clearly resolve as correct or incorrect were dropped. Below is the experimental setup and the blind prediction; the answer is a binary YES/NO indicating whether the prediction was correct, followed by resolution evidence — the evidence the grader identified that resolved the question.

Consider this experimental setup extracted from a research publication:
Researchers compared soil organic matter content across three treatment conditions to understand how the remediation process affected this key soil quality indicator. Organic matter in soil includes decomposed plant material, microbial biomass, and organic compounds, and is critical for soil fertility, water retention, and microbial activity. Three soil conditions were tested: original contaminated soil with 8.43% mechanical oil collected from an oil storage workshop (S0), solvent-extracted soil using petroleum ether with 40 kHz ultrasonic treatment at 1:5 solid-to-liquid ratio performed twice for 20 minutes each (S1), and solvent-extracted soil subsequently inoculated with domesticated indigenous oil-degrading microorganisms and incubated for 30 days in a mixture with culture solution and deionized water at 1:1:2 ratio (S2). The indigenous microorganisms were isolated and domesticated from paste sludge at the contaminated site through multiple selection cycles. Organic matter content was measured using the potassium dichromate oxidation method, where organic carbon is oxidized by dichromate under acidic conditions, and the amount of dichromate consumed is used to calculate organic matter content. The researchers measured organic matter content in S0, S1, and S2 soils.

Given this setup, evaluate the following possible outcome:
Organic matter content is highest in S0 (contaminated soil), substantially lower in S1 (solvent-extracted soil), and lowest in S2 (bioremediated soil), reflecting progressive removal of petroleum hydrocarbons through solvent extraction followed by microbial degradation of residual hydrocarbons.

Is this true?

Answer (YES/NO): NO